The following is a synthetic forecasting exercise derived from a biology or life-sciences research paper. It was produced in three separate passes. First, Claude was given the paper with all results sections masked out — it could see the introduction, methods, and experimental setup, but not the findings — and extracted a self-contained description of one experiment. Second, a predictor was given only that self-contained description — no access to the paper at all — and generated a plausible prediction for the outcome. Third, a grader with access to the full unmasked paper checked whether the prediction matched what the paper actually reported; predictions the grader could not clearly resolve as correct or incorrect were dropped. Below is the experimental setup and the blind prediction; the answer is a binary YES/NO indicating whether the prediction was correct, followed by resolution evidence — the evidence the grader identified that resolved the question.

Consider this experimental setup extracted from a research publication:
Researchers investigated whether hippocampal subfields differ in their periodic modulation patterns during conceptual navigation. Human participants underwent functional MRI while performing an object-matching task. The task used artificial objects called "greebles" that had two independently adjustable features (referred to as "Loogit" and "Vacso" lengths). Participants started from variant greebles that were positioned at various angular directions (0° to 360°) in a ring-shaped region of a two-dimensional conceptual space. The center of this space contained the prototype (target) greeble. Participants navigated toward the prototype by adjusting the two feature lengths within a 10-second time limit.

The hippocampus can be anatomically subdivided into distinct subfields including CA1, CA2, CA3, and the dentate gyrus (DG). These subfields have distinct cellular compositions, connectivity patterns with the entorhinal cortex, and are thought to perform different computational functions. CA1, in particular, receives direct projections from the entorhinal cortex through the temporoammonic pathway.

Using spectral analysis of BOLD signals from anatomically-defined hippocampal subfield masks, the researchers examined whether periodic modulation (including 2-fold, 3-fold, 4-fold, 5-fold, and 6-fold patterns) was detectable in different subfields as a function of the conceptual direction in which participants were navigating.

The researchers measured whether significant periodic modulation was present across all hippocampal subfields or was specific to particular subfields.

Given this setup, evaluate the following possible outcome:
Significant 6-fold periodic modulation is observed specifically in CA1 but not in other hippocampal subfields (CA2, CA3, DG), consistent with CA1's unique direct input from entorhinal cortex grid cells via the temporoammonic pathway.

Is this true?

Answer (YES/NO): NO